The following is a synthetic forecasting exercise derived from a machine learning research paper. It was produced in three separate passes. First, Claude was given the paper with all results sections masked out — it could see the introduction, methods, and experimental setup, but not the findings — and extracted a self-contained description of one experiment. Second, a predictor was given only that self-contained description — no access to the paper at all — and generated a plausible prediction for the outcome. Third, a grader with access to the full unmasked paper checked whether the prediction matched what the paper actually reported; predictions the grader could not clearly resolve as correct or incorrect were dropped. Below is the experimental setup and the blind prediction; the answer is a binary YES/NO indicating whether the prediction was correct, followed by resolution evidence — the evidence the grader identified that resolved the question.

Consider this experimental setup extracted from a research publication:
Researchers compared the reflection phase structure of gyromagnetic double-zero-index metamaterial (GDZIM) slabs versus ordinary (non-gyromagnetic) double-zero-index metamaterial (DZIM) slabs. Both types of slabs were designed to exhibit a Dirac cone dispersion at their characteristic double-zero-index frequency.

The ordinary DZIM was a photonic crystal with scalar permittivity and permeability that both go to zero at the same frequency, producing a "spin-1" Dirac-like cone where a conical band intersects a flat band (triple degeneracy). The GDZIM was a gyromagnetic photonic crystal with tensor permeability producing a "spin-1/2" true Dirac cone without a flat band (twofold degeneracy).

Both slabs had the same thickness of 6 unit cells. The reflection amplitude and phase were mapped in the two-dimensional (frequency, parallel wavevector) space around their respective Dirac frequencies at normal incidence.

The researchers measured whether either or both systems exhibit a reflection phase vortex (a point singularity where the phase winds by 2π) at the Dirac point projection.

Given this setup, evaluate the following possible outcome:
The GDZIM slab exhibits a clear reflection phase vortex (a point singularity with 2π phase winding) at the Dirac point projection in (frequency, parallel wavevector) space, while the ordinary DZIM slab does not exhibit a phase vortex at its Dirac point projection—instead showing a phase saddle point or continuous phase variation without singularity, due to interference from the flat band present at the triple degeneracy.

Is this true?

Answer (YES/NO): YES